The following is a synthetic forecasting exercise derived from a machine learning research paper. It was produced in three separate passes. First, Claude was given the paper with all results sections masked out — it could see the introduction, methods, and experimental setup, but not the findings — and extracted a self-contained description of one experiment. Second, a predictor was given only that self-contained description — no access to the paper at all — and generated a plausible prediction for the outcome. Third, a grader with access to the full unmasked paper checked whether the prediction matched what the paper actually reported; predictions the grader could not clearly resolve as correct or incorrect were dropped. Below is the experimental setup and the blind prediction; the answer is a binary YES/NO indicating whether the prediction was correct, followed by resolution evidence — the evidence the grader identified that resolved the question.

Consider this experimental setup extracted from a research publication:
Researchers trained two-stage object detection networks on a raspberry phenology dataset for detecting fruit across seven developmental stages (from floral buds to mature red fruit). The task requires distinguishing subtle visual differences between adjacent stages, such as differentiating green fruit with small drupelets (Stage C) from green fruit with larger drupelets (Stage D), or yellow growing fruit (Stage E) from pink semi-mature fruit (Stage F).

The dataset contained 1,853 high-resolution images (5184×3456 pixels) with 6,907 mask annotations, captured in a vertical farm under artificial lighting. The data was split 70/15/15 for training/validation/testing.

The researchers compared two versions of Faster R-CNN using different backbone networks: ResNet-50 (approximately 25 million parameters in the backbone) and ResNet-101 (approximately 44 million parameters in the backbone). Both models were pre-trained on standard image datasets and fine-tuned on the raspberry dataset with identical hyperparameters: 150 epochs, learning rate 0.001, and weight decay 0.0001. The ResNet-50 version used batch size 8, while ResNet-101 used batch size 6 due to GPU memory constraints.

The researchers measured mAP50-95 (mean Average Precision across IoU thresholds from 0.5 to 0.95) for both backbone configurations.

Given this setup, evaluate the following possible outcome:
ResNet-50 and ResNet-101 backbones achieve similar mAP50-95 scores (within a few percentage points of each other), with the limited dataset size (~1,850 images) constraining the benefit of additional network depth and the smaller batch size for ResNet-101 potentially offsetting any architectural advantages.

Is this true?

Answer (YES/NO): YES